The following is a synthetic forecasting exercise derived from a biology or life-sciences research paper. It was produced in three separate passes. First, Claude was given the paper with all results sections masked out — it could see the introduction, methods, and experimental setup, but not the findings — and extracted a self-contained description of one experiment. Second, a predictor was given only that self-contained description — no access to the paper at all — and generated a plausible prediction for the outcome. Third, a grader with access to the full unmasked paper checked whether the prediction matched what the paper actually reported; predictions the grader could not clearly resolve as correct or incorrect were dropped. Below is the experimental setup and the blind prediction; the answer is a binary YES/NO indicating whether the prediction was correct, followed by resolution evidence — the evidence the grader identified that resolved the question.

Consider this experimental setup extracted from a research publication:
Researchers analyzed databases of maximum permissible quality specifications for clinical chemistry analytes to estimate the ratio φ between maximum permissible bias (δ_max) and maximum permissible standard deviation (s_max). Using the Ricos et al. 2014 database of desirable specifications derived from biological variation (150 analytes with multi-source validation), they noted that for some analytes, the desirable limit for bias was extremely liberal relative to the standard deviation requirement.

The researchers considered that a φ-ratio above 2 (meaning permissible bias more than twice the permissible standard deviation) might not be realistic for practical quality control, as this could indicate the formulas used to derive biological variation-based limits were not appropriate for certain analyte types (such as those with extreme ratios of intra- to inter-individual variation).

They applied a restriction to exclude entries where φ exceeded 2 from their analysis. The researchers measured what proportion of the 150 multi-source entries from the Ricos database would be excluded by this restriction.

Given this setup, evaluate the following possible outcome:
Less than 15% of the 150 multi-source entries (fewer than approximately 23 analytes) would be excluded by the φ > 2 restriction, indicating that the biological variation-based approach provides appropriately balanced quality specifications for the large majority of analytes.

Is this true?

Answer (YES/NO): YES